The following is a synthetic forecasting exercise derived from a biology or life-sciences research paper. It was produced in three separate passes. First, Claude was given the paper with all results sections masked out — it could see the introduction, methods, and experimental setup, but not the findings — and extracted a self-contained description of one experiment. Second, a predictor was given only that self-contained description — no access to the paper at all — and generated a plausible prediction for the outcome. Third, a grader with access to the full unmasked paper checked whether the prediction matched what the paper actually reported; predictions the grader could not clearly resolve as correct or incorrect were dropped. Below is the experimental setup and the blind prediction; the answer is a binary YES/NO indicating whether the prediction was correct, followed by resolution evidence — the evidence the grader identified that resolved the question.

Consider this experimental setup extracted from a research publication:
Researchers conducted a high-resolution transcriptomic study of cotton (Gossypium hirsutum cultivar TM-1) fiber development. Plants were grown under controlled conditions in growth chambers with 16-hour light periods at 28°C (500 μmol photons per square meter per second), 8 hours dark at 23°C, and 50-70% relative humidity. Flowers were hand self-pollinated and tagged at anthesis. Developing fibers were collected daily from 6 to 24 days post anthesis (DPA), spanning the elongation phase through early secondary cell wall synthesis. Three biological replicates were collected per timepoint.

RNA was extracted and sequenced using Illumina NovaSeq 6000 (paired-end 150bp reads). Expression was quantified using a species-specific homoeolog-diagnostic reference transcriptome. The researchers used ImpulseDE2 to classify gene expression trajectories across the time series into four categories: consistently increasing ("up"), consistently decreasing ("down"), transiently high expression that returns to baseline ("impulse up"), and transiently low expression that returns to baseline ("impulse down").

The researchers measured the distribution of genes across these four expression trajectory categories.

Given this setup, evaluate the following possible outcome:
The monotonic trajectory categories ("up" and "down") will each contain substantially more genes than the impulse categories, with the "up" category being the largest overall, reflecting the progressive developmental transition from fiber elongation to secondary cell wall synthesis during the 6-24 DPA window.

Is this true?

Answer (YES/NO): YES